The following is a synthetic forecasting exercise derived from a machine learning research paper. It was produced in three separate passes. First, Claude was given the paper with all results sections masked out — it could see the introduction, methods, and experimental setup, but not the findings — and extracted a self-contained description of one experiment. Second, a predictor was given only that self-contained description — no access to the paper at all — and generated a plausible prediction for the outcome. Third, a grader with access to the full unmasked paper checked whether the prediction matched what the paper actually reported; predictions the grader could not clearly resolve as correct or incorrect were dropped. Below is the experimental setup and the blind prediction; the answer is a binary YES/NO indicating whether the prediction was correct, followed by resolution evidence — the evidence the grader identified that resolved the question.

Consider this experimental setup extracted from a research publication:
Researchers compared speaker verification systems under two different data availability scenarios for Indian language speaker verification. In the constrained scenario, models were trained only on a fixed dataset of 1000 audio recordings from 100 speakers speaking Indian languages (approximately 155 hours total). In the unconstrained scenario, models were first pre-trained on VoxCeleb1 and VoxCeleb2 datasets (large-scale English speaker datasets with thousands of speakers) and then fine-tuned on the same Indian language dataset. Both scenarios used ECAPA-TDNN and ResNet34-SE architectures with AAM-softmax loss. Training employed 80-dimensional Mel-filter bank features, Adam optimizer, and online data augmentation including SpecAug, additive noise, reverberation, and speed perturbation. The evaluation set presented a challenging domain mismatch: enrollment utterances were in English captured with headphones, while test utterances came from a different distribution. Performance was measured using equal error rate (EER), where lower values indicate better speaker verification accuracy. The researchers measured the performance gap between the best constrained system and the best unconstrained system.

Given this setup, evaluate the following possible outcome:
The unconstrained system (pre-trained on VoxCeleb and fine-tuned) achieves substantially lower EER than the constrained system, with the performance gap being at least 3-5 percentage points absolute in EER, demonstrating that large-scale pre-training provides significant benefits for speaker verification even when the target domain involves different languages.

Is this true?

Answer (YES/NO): NO